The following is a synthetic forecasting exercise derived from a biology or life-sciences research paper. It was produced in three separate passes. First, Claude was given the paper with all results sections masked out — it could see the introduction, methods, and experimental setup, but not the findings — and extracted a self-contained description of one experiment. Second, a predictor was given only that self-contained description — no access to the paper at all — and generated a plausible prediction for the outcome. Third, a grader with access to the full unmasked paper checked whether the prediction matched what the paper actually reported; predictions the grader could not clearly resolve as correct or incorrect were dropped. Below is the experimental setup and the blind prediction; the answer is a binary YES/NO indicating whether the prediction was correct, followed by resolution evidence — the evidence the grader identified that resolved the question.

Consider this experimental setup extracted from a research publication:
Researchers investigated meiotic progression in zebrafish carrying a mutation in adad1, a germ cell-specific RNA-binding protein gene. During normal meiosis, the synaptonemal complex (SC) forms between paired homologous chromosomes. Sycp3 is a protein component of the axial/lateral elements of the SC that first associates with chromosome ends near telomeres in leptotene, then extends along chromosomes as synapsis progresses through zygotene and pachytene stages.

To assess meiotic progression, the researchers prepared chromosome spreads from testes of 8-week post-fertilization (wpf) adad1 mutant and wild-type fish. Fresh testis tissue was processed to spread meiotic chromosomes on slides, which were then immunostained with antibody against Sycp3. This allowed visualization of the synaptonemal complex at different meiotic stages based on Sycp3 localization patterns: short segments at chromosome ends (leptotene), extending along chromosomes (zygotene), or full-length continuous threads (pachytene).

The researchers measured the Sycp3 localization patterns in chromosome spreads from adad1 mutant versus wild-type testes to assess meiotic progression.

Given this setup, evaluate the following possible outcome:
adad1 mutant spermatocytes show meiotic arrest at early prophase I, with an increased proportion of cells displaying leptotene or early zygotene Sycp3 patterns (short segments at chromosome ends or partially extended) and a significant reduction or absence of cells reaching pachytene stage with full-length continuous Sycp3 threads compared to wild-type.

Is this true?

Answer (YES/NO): YES